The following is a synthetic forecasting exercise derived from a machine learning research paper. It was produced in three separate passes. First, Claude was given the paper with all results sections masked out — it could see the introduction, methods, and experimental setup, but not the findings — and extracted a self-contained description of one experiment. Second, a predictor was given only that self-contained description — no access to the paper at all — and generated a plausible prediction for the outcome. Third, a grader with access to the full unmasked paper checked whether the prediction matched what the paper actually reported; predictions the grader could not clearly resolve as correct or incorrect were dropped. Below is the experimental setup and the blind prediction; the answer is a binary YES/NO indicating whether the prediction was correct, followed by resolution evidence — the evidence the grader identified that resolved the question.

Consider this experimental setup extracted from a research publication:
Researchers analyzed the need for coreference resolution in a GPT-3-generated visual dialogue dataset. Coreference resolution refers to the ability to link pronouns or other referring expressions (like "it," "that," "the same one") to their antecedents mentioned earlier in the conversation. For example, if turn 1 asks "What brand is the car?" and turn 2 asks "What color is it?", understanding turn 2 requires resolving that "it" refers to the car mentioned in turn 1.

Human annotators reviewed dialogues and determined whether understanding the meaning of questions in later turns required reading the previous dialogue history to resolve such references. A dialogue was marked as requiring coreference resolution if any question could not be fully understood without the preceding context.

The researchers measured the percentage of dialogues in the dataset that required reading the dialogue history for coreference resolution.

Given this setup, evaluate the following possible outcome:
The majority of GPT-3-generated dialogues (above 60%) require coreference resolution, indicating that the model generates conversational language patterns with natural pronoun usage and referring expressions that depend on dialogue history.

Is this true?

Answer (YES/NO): NO